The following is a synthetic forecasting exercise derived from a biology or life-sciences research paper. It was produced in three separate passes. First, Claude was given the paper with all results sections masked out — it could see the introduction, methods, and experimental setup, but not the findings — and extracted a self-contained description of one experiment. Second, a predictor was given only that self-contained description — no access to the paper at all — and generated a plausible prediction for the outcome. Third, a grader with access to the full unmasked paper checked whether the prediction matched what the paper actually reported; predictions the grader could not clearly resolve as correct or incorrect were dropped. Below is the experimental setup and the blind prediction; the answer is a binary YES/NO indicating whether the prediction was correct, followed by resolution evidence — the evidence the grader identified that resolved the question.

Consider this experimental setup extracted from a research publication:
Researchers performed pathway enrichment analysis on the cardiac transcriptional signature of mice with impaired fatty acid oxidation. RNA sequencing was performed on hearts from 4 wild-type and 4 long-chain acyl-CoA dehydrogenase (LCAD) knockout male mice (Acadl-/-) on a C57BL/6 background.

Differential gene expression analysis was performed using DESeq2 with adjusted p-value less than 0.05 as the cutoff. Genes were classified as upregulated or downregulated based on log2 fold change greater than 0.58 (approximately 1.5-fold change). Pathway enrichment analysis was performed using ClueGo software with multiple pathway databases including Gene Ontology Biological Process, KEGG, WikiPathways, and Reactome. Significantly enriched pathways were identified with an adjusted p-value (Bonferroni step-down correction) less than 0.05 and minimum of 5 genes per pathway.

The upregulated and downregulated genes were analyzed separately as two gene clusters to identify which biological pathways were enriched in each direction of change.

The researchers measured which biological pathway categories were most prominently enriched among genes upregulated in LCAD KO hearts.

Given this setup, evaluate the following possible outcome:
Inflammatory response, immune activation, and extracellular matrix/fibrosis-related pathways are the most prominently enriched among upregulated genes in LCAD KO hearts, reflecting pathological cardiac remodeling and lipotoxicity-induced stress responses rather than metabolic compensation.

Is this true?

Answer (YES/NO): NO